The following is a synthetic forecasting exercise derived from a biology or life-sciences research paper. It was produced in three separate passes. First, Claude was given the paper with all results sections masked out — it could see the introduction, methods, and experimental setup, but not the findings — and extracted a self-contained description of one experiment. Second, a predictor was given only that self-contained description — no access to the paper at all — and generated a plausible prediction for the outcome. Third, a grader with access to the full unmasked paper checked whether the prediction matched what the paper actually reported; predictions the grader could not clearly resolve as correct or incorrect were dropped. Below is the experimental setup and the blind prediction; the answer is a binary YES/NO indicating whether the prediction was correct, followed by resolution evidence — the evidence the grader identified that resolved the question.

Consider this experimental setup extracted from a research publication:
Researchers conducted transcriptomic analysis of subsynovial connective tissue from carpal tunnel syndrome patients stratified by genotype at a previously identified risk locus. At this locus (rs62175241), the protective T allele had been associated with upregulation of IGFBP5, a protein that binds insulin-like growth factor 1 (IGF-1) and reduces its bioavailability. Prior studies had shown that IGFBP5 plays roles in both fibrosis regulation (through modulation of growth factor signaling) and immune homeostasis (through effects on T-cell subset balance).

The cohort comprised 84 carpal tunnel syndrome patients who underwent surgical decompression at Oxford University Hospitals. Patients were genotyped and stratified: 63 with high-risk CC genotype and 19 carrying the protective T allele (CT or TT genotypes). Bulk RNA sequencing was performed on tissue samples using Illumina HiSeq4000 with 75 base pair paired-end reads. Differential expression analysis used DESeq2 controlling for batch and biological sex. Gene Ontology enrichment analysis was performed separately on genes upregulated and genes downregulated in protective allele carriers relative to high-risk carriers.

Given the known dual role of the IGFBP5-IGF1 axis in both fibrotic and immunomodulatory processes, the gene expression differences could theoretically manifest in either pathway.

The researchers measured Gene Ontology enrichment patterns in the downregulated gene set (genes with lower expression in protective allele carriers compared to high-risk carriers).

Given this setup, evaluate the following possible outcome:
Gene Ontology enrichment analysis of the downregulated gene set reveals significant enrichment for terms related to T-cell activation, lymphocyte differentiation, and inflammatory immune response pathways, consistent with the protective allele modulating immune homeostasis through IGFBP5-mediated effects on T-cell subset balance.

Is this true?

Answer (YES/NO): YES